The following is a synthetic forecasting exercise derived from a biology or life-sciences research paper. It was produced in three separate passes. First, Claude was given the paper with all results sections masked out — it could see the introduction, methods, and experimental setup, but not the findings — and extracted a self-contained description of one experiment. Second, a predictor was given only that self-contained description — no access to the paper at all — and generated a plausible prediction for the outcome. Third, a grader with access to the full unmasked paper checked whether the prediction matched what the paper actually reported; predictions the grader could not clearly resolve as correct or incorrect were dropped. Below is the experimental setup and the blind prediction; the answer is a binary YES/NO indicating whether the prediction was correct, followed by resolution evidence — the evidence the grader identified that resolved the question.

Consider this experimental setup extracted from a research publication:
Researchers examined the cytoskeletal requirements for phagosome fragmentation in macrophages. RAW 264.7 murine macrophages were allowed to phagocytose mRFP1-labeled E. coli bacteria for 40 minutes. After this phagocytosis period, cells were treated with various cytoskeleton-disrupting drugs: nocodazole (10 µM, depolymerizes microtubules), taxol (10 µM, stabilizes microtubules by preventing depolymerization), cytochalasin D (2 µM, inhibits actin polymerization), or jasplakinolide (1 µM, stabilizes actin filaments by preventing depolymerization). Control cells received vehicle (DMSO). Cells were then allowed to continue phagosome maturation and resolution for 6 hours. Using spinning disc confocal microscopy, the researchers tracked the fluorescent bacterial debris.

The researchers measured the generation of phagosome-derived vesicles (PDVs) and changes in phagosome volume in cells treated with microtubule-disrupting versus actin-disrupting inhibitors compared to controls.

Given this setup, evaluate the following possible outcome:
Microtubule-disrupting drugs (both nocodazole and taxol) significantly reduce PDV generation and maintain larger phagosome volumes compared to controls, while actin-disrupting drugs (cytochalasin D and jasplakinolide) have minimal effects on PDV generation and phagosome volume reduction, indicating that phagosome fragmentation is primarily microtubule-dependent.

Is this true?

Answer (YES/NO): NO